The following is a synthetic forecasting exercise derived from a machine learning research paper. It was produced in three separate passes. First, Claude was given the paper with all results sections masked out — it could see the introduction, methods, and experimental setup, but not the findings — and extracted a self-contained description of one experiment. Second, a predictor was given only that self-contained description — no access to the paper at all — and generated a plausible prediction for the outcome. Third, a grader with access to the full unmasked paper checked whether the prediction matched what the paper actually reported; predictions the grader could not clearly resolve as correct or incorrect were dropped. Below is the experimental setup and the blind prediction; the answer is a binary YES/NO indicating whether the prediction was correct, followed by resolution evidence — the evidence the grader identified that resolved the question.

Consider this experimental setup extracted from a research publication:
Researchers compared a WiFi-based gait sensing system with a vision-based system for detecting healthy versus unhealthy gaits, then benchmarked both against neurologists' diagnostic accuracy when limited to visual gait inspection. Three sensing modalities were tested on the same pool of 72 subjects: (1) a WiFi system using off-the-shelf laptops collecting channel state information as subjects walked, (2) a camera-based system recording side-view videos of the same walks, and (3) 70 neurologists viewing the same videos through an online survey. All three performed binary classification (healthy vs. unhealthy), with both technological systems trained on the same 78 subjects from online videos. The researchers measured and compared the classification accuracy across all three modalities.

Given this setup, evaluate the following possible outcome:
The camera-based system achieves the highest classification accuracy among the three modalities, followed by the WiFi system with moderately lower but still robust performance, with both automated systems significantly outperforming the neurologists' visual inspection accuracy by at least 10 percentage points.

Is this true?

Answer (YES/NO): NO